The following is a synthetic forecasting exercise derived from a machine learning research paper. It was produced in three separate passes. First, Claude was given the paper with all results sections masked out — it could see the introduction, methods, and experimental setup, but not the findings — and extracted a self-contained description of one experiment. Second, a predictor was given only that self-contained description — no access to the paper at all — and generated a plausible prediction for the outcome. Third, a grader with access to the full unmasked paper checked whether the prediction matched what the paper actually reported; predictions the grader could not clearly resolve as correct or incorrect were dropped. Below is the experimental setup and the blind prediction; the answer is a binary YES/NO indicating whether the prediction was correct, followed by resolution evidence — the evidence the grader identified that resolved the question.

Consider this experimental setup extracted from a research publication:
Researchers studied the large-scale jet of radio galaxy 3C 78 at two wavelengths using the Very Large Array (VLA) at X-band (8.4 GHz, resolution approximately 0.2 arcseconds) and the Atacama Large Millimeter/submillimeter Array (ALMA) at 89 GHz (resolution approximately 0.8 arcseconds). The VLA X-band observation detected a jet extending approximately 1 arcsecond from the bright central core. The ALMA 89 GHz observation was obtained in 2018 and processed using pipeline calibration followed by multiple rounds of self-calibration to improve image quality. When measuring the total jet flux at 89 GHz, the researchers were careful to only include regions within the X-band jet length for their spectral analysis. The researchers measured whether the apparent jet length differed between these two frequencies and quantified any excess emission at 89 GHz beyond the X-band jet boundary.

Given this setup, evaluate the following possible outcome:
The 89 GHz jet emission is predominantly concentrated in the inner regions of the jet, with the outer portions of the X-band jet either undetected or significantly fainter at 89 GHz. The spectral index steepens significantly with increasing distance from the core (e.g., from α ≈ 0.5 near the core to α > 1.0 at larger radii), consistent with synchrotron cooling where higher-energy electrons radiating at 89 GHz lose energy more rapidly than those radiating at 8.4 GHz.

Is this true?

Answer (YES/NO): NO